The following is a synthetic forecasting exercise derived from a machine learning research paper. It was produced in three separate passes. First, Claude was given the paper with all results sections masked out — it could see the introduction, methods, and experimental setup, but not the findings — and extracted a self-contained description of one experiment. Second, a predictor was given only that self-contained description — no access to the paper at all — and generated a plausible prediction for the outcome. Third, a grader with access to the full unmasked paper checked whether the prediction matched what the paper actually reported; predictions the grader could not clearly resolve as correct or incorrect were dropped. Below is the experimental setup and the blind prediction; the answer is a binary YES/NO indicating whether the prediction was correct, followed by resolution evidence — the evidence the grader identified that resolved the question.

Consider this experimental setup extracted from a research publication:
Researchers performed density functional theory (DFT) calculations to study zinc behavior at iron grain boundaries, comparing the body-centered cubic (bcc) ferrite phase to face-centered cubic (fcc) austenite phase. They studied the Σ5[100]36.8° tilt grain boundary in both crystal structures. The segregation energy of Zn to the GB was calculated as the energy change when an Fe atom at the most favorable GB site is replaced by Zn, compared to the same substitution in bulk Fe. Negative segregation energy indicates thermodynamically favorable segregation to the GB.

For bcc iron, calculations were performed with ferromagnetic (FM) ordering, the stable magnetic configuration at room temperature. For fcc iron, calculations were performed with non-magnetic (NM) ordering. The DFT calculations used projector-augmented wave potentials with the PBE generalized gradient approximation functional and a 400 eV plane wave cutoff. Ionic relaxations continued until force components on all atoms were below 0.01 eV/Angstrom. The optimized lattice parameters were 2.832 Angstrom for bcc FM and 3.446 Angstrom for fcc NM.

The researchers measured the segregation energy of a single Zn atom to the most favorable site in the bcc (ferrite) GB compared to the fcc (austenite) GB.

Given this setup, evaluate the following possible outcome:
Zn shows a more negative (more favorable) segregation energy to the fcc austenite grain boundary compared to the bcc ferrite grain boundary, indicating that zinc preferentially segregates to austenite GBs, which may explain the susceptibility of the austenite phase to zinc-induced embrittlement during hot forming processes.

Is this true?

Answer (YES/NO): NO